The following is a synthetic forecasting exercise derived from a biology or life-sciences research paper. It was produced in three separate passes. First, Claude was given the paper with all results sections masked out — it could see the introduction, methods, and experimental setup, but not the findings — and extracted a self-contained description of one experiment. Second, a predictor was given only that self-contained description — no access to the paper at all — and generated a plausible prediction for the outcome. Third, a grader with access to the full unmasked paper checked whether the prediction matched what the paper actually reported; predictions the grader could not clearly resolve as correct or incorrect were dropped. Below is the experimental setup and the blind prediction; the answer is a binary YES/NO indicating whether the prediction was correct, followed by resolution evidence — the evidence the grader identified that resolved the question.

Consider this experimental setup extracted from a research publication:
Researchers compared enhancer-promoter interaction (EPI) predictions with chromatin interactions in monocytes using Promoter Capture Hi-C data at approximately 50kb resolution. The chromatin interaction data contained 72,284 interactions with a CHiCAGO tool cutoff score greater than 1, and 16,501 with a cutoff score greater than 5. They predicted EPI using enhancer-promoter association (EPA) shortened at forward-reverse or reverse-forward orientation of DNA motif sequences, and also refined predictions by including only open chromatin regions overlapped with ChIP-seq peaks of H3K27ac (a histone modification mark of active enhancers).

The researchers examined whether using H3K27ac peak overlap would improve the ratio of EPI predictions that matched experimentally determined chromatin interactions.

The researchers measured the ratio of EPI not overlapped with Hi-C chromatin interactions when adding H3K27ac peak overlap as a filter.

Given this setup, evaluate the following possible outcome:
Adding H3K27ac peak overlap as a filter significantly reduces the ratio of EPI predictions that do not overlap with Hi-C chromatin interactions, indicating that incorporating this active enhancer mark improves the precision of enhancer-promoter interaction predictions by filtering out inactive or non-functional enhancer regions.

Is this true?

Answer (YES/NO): NO